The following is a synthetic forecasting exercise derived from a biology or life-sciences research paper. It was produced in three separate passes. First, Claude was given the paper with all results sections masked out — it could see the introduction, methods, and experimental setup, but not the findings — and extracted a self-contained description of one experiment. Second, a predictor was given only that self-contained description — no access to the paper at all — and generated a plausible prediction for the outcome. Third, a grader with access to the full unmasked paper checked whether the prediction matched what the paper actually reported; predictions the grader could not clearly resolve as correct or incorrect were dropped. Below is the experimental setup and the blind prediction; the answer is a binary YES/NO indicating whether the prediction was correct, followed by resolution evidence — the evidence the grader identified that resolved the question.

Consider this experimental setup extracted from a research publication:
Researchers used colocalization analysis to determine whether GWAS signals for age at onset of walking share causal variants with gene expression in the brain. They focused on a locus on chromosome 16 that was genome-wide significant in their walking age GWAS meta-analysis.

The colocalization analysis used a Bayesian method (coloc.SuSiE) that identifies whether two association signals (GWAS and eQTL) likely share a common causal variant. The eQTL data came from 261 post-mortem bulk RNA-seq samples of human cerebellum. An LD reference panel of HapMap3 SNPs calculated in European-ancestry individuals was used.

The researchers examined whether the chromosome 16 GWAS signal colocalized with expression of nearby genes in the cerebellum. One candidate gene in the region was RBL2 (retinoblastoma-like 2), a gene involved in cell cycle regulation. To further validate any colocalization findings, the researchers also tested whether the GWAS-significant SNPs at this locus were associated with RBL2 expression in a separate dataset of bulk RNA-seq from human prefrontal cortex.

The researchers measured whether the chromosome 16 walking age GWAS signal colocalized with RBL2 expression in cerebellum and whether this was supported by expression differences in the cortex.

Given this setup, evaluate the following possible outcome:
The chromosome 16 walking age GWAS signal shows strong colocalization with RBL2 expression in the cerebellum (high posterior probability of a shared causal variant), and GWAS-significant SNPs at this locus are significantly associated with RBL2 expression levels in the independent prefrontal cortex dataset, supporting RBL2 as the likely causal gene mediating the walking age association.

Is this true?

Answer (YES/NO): NO